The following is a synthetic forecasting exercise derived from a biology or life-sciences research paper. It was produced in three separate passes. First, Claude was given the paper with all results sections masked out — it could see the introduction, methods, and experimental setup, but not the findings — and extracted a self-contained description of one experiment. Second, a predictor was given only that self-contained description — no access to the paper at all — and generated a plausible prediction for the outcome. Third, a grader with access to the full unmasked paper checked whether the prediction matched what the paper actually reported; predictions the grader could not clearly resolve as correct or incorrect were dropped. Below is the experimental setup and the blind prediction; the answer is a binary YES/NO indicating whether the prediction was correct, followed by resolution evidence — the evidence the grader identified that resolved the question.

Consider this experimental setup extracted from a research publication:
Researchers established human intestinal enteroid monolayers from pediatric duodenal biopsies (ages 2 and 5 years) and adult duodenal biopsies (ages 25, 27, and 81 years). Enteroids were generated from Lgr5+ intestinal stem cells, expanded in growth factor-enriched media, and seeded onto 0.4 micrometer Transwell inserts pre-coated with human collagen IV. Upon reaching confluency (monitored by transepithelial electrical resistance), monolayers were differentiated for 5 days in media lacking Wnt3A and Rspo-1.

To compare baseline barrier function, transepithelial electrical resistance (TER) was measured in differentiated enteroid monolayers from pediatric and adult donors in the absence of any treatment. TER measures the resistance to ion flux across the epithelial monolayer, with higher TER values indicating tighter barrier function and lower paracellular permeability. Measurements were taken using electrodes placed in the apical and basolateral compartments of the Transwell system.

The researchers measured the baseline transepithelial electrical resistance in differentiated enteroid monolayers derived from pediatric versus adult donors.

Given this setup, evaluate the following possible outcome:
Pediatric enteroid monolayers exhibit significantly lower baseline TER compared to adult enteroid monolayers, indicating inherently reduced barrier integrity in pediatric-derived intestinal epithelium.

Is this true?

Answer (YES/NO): YES